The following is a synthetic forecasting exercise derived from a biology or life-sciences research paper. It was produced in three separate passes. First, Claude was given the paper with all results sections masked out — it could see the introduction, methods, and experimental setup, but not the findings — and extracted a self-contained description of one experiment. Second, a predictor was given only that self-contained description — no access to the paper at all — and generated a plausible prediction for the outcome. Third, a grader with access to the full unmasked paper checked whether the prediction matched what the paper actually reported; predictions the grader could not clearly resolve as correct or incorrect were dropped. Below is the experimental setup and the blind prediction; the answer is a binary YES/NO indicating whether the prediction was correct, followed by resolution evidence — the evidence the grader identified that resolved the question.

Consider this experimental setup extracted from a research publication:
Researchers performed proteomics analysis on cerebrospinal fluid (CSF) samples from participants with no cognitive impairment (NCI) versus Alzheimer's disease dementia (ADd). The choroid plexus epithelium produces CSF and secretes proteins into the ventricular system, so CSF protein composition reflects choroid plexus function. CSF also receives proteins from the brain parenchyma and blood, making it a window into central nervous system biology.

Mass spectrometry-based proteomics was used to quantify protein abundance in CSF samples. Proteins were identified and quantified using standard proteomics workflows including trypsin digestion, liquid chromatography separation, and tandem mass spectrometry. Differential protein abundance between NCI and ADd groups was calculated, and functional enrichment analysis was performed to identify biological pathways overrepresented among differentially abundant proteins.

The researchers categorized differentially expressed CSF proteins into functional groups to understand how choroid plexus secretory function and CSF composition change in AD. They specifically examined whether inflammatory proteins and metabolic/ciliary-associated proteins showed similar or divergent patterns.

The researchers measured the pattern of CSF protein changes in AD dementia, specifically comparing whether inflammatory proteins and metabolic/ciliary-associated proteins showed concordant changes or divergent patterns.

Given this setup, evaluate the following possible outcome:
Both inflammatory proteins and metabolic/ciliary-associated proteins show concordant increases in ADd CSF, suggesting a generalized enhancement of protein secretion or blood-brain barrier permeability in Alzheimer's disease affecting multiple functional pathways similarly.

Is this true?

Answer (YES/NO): NO